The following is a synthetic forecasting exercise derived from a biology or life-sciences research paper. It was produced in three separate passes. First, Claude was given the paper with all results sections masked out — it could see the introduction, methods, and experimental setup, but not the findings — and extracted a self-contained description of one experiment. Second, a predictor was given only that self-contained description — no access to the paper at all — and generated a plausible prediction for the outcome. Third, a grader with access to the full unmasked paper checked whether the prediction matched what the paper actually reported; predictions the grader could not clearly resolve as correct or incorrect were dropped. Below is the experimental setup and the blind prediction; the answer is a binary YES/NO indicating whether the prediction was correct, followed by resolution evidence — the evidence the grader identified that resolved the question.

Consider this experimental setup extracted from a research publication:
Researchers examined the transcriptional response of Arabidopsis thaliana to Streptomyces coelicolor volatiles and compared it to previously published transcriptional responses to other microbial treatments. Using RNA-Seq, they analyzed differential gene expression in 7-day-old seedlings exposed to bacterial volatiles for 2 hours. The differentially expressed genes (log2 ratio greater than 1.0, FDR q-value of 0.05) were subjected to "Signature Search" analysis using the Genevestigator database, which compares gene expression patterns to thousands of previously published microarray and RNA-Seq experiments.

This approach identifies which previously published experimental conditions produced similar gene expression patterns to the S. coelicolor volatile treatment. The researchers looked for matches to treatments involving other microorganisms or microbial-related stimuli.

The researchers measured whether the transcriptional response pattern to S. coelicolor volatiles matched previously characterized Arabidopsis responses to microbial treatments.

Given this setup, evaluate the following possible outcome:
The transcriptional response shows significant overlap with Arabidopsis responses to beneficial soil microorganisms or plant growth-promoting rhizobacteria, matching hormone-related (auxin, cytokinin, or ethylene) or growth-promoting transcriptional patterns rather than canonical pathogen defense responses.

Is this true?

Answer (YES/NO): YES